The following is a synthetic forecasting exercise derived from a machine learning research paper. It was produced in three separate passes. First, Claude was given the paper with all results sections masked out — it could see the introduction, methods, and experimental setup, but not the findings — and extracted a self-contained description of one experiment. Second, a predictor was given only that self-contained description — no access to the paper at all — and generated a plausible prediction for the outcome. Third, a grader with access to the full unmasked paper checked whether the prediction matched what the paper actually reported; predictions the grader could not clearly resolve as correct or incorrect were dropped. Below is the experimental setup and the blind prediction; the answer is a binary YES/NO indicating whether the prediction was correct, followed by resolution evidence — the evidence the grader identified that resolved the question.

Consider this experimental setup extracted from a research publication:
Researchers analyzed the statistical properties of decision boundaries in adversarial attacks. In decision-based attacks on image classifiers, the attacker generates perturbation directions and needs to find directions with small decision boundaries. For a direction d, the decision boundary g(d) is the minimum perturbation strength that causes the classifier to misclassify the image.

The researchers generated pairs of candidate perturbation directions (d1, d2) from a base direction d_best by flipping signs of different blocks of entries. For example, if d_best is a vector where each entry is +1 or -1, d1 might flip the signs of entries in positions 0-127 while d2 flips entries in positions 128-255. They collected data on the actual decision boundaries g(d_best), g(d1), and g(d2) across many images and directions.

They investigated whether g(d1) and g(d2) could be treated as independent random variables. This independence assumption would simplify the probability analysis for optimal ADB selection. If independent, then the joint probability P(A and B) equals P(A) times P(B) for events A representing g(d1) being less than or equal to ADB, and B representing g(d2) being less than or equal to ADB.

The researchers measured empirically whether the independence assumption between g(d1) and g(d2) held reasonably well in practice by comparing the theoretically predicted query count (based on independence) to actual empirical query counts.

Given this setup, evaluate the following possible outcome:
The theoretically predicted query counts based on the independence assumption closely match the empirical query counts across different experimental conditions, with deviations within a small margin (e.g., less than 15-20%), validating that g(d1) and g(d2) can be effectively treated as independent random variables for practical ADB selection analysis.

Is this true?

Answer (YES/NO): YES